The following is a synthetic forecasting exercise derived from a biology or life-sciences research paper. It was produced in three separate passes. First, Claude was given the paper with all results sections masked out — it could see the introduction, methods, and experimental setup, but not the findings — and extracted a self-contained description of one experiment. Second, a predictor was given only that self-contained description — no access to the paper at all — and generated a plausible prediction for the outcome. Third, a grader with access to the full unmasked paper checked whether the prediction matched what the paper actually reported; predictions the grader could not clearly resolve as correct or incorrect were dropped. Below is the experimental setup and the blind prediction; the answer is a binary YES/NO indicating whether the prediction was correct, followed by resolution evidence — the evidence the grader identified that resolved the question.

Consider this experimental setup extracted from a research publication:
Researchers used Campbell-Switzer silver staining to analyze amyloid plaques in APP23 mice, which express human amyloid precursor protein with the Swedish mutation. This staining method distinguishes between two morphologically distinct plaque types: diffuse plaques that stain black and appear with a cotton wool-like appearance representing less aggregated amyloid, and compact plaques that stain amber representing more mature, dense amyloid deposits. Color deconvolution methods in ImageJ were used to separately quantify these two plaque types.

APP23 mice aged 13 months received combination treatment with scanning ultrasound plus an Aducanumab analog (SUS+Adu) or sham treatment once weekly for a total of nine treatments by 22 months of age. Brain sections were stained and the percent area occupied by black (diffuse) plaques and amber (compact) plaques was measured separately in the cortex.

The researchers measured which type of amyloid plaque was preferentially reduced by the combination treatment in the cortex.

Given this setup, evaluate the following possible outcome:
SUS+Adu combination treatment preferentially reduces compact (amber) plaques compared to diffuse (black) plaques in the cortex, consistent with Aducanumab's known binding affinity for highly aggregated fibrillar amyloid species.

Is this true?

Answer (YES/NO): NO